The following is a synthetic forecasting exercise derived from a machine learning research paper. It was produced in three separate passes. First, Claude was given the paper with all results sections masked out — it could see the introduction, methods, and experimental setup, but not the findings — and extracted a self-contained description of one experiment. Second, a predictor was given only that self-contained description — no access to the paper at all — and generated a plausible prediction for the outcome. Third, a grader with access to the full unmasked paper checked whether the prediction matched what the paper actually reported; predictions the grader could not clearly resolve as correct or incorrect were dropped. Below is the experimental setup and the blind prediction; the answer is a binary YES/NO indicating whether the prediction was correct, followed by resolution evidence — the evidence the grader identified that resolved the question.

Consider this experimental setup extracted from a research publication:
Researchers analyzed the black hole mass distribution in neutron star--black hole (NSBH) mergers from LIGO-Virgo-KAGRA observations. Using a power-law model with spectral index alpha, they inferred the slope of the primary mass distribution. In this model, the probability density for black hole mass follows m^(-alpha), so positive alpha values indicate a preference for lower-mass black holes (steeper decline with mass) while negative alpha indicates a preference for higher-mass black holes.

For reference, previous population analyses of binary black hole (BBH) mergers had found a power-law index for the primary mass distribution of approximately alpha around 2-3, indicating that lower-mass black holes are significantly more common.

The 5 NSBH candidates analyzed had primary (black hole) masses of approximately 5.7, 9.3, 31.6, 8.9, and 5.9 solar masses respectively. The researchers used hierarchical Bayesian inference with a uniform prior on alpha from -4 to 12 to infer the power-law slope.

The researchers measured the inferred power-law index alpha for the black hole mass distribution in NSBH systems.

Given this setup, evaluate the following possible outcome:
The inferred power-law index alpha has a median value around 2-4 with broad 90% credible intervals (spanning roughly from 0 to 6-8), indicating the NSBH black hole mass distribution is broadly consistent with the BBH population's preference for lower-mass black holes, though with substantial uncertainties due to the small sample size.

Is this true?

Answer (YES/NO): NO